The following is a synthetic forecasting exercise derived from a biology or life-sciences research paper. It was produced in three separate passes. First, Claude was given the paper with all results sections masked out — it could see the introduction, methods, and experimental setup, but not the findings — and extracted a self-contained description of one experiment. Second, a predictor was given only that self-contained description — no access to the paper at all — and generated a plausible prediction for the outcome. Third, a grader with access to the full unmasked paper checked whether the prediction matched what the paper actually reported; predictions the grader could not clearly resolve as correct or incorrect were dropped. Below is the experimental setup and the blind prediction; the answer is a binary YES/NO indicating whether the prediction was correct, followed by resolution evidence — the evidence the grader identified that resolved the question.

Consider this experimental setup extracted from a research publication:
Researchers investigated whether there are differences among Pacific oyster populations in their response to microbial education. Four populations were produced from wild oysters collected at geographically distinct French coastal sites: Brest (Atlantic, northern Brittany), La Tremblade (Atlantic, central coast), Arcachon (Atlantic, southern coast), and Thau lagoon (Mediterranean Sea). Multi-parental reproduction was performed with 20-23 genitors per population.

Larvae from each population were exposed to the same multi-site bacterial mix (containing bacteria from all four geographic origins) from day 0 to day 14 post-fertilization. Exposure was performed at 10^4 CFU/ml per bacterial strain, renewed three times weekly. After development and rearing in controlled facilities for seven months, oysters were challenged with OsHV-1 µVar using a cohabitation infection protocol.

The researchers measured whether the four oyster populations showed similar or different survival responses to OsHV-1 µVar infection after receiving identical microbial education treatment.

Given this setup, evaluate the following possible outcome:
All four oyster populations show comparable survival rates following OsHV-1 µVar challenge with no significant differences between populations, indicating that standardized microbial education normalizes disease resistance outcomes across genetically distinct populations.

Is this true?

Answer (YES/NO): NO